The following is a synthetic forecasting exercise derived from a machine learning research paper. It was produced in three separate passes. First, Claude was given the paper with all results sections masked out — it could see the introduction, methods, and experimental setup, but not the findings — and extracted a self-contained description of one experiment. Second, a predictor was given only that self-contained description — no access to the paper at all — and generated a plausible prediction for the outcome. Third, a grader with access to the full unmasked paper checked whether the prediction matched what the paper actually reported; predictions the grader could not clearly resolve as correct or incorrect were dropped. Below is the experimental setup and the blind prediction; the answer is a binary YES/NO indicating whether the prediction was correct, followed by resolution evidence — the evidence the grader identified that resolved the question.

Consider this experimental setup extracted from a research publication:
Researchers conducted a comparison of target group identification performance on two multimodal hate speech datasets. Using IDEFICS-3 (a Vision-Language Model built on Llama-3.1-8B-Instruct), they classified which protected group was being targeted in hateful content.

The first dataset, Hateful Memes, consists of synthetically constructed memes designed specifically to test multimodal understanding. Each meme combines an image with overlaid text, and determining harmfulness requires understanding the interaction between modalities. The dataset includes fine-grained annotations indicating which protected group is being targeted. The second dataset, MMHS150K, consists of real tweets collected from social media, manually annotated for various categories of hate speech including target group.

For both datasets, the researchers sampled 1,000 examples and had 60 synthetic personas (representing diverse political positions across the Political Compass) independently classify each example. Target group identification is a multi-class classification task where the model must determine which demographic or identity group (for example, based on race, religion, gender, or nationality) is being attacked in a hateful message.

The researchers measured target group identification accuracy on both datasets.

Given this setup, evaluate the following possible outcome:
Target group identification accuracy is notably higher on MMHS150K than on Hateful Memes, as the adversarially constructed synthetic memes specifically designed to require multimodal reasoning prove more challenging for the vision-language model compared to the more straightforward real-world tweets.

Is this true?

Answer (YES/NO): NO